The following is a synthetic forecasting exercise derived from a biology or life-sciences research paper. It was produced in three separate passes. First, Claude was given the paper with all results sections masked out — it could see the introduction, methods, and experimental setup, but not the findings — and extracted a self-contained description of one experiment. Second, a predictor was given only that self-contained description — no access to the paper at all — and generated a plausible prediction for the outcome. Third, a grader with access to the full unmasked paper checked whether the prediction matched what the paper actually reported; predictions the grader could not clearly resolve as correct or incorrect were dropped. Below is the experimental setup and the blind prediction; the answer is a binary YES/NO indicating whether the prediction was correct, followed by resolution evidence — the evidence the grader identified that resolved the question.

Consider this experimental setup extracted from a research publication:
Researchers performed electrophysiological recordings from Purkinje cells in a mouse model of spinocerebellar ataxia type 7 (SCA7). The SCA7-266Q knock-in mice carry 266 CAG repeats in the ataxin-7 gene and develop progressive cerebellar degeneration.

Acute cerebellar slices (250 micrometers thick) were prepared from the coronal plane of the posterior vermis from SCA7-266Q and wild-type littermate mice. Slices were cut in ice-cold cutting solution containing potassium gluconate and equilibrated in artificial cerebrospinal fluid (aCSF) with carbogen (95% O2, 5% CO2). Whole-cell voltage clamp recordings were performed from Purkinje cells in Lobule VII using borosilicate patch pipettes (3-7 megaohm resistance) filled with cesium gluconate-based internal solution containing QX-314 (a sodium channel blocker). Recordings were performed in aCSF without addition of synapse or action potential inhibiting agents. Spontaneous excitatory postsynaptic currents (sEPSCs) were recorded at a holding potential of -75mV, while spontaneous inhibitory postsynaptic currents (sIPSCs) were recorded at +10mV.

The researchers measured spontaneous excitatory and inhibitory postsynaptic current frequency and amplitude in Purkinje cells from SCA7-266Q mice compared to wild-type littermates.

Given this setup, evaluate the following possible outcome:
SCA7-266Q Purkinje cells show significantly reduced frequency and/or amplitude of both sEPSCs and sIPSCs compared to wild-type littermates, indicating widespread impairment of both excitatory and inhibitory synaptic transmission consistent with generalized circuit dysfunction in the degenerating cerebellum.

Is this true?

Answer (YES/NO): NO